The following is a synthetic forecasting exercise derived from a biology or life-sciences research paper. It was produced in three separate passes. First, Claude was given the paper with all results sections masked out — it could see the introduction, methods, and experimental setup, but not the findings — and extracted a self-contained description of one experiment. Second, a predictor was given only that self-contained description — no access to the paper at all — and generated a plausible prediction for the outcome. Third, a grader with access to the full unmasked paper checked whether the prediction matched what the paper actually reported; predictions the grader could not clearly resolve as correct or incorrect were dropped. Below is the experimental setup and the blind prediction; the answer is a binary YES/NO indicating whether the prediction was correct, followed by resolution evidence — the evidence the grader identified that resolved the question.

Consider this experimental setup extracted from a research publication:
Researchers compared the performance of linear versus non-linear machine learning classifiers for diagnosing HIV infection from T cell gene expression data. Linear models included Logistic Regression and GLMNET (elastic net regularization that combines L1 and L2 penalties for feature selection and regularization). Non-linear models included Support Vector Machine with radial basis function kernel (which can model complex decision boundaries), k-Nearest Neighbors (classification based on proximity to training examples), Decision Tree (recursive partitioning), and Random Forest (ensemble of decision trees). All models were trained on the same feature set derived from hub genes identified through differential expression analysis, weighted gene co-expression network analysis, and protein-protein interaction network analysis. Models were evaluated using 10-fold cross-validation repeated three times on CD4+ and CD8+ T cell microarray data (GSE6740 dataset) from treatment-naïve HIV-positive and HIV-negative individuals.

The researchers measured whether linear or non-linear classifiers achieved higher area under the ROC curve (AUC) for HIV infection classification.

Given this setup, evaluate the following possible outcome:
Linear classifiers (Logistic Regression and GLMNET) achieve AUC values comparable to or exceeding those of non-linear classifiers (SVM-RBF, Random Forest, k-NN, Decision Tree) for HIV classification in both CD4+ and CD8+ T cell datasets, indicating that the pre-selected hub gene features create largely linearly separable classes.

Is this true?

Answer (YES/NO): NO